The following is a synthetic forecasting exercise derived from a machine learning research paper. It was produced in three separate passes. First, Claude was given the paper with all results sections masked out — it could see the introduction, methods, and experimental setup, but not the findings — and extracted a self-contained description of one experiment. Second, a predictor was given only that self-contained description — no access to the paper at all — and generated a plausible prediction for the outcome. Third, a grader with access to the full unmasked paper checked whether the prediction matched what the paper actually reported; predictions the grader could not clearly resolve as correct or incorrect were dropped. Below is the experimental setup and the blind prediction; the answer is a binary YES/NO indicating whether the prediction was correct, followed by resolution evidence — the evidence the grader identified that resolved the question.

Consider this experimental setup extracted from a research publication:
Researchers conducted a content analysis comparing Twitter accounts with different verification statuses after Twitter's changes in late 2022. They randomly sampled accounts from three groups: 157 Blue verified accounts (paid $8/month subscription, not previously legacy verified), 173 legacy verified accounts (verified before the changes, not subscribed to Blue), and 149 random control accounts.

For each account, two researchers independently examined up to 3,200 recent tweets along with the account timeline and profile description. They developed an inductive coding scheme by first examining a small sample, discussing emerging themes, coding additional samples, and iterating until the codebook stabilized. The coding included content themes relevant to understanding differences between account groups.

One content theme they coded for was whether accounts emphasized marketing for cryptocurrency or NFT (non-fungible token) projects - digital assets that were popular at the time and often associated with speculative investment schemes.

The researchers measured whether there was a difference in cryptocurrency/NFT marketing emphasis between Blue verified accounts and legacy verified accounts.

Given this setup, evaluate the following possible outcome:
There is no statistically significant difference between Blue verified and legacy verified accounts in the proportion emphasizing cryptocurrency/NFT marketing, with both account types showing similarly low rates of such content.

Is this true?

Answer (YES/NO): NO